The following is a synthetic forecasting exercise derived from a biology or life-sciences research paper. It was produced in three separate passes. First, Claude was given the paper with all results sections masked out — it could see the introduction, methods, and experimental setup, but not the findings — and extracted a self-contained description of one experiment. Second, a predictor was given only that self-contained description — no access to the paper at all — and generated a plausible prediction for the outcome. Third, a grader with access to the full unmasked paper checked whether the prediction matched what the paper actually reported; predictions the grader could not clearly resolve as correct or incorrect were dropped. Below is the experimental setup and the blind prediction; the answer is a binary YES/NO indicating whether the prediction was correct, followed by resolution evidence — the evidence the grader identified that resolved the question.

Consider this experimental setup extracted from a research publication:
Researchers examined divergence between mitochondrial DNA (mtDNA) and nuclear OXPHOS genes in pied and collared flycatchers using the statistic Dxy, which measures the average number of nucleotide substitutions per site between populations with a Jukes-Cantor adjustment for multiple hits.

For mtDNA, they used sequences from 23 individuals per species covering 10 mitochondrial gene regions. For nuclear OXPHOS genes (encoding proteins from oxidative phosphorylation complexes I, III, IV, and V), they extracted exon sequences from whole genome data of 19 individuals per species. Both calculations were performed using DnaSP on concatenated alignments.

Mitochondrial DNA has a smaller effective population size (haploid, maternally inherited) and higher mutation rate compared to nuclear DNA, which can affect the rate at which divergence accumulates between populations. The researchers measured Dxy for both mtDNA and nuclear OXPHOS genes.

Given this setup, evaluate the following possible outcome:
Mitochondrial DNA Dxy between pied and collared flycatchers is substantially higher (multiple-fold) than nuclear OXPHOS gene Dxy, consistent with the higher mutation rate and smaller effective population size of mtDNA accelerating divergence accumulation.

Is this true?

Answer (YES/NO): YES